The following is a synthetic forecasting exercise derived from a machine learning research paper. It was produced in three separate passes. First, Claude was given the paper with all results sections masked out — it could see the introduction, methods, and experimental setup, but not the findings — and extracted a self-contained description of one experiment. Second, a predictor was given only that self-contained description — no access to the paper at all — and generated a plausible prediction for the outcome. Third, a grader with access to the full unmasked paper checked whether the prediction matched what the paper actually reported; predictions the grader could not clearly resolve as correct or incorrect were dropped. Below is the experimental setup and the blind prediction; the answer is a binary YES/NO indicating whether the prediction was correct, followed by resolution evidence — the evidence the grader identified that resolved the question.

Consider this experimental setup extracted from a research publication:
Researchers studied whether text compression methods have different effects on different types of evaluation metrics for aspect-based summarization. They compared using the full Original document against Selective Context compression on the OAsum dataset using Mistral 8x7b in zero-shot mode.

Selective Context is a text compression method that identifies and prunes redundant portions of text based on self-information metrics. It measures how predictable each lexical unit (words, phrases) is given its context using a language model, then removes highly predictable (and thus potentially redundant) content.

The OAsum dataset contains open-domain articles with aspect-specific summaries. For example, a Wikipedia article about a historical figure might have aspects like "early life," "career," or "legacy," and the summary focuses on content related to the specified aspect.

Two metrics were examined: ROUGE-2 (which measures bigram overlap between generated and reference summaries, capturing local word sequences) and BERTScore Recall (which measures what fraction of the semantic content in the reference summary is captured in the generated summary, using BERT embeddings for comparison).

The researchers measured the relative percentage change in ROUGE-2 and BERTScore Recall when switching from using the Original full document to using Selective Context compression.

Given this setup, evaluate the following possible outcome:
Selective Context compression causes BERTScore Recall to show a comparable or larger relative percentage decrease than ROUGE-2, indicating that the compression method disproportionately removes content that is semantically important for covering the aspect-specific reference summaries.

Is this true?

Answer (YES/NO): NO